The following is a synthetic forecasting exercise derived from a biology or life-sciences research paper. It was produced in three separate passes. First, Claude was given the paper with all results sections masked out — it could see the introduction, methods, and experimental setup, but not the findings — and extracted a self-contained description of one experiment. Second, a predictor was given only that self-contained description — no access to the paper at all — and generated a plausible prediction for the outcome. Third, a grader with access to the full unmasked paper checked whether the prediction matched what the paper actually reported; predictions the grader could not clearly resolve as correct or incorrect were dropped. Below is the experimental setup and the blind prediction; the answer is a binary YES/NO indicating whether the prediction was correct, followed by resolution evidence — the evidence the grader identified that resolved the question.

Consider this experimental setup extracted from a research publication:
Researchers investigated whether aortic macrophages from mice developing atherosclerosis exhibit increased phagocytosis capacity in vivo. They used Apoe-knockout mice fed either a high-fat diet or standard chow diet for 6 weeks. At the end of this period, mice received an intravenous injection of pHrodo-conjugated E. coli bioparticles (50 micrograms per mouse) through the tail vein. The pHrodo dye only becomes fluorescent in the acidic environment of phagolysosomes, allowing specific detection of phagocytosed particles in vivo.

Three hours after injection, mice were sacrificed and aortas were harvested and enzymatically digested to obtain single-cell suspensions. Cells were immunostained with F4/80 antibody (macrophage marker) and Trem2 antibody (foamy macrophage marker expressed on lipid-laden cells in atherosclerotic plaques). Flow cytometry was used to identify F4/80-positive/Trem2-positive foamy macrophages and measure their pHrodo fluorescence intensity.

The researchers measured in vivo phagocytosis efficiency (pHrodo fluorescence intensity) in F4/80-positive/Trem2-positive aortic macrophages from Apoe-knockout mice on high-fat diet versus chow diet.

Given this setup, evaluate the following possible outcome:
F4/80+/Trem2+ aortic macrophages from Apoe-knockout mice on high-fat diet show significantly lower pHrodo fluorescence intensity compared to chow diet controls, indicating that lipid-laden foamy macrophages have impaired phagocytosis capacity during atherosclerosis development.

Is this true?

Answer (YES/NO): NO